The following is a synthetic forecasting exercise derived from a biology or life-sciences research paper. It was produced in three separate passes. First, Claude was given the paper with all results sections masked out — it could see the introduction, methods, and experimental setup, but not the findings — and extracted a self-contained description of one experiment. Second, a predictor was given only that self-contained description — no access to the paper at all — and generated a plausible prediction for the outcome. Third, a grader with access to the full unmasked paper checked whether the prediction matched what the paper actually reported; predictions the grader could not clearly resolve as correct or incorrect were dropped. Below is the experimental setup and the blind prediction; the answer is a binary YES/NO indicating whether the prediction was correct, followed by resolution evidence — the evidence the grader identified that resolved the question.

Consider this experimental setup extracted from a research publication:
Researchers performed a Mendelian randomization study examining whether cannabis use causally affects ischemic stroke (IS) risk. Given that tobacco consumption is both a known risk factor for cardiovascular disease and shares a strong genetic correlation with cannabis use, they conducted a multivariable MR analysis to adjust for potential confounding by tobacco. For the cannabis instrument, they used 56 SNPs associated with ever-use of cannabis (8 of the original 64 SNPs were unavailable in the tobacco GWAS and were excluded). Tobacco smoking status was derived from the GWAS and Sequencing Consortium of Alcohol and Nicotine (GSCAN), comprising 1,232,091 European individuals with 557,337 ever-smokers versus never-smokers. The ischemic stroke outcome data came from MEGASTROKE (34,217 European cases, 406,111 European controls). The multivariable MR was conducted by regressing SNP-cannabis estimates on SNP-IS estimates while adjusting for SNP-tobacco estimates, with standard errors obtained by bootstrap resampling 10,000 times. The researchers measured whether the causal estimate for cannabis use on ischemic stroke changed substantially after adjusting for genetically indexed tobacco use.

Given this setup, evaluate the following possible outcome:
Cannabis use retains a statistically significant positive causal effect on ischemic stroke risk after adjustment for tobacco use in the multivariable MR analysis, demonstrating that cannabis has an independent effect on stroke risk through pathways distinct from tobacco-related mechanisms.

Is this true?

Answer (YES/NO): NO